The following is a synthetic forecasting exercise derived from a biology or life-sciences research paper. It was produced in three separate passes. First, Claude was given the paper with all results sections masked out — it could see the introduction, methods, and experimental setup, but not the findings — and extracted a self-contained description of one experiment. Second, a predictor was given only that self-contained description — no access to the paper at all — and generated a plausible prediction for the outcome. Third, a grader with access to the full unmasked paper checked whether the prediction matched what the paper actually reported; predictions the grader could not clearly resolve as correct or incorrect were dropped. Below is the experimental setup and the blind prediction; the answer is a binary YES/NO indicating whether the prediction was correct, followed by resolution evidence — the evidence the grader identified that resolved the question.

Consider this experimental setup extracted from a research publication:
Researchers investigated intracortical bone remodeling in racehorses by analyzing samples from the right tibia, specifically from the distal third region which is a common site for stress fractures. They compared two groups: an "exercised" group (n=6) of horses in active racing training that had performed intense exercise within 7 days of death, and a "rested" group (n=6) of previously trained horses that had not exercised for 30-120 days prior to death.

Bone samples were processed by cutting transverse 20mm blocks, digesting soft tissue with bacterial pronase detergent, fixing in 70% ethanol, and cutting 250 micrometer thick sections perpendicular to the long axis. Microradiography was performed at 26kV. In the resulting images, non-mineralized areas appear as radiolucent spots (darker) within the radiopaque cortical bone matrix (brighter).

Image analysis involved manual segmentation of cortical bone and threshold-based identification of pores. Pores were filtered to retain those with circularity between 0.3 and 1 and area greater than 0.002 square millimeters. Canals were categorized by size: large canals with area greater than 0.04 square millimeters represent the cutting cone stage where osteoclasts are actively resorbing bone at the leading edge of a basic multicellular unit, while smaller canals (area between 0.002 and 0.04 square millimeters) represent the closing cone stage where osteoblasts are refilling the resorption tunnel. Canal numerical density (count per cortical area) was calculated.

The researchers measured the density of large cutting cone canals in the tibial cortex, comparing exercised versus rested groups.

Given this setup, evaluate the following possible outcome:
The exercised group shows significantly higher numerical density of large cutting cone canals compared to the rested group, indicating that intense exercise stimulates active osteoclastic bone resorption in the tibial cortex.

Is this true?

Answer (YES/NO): NO